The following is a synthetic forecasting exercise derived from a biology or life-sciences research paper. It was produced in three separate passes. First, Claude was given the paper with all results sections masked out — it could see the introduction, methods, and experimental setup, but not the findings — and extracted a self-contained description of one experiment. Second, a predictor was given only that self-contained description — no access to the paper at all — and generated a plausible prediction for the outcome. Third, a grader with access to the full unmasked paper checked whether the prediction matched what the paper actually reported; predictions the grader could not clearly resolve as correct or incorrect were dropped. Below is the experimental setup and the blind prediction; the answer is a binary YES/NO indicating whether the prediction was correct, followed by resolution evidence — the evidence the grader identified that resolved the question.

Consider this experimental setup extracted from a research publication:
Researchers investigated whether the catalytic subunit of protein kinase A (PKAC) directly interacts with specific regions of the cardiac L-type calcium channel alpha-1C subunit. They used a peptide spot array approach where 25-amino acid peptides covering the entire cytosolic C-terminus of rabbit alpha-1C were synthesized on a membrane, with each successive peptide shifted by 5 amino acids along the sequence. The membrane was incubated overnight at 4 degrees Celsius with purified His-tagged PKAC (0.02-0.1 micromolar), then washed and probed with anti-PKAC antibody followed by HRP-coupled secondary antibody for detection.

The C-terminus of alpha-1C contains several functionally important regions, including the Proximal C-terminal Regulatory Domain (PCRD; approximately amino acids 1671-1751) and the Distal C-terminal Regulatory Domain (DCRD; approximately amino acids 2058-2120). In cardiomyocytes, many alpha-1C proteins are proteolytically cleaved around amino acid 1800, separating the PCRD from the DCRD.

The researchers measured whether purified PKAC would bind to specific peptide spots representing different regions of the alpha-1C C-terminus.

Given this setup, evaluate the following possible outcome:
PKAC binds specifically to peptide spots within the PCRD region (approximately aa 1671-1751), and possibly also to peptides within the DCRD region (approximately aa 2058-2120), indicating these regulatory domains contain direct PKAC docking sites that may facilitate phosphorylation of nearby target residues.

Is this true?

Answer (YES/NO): YES